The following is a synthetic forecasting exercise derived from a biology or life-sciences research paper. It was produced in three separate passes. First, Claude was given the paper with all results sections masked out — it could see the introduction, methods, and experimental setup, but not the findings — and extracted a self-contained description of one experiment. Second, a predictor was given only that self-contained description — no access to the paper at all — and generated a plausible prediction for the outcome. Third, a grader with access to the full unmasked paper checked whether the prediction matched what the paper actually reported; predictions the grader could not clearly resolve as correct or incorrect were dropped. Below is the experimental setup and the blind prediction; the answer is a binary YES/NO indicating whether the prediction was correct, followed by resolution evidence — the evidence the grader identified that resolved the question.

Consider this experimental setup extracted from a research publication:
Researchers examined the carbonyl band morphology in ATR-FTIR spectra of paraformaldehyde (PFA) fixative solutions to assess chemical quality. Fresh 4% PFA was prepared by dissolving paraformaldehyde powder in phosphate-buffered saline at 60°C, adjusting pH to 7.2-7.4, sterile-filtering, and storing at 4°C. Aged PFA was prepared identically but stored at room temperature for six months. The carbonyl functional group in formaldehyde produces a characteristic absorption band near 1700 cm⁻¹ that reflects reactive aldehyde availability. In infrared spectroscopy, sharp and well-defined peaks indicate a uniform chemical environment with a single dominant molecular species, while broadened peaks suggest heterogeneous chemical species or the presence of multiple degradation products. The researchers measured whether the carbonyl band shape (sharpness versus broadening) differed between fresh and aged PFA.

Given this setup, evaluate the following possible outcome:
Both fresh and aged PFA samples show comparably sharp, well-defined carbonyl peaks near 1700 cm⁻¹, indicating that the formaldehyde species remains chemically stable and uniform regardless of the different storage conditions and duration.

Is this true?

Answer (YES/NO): NO